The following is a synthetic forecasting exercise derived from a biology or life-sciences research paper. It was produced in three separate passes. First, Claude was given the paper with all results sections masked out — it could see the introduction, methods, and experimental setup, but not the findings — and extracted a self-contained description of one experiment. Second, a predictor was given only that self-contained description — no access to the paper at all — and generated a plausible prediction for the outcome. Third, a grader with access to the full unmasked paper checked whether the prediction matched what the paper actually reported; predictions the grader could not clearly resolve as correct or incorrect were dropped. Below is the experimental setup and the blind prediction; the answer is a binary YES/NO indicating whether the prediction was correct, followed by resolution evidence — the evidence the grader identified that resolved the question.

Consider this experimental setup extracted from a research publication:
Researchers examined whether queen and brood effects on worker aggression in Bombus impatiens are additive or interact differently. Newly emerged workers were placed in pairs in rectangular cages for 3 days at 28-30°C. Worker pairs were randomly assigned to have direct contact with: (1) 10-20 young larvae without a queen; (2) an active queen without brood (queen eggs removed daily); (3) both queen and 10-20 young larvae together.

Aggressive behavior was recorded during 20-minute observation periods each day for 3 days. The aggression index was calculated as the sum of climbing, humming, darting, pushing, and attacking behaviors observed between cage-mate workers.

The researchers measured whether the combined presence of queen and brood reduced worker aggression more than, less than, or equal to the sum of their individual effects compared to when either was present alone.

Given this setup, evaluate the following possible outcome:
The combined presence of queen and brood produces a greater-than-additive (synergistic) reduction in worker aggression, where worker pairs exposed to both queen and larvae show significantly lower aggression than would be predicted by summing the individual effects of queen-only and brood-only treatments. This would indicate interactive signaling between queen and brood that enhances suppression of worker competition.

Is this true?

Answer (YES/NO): NO